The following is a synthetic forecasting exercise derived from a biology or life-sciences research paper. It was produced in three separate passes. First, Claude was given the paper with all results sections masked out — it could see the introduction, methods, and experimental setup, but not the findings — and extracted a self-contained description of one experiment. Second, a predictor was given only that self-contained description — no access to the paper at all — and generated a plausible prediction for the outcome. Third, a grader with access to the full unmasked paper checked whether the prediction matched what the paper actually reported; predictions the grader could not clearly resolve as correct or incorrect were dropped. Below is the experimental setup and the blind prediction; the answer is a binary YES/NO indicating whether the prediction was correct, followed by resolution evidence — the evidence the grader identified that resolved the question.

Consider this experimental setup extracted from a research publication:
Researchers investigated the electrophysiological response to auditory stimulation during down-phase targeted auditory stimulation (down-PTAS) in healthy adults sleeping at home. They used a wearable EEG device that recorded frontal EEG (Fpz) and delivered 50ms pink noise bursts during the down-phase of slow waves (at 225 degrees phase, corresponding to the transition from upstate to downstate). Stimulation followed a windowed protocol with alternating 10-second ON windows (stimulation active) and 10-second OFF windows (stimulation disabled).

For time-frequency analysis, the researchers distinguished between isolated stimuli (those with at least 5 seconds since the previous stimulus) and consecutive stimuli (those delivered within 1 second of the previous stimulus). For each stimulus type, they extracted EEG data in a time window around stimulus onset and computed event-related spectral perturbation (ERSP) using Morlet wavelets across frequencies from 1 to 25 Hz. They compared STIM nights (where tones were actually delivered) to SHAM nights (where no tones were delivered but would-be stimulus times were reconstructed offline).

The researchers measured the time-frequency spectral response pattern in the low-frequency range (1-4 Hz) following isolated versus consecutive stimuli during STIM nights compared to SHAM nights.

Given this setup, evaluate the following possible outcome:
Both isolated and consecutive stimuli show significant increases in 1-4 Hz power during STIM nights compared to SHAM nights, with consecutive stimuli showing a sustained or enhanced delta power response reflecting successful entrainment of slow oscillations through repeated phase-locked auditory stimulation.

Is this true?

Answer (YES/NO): NO